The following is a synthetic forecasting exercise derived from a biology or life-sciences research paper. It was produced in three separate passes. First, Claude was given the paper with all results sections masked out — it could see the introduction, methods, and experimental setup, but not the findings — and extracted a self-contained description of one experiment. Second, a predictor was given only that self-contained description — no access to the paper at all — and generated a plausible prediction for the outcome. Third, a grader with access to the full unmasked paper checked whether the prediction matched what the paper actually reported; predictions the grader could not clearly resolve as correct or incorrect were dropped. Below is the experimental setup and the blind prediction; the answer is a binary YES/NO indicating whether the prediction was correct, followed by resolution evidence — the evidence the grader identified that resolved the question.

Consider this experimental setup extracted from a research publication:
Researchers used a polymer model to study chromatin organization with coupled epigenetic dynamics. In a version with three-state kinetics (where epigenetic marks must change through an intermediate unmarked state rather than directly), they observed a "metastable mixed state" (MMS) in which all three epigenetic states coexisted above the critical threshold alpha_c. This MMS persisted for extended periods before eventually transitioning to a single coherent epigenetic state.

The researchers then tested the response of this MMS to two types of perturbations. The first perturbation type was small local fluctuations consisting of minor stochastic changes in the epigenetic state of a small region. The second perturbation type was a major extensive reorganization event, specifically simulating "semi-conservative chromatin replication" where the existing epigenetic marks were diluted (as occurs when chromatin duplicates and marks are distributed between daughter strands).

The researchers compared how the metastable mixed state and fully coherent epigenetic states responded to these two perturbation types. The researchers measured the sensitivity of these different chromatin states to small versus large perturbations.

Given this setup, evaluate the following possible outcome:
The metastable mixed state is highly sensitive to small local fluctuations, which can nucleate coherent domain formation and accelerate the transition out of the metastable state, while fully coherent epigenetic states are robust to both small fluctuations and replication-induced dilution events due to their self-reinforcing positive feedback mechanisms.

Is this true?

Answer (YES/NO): YES